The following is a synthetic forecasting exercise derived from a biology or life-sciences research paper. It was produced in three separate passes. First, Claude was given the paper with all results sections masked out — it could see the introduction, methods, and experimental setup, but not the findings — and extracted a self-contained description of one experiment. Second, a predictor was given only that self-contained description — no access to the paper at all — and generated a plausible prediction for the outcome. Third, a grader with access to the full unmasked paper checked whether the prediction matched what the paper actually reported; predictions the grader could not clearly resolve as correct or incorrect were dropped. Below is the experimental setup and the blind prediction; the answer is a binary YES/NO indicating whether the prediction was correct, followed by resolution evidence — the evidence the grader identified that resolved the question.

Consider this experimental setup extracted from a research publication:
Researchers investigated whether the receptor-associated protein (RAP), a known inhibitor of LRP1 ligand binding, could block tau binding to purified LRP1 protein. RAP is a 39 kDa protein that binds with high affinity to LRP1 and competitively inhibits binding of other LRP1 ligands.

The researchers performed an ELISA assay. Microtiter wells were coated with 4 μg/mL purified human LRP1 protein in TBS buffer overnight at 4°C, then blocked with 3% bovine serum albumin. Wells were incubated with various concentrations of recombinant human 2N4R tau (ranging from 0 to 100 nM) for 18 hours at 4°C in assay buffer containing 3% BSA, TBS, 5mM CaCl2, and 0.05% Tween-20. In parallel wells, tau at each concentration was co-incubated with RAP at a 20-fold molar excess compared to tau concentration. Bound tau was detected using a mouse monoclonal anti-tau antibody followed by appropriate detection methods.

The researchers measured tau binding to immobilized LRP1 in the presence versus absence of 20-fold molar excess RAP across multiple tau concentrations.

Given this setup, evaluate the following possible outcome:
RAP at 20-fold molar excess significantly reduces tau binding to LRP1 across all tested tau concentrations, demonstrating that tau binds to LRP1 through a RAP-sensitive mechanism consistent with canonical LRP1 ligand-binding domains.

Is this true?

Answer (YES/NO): YES